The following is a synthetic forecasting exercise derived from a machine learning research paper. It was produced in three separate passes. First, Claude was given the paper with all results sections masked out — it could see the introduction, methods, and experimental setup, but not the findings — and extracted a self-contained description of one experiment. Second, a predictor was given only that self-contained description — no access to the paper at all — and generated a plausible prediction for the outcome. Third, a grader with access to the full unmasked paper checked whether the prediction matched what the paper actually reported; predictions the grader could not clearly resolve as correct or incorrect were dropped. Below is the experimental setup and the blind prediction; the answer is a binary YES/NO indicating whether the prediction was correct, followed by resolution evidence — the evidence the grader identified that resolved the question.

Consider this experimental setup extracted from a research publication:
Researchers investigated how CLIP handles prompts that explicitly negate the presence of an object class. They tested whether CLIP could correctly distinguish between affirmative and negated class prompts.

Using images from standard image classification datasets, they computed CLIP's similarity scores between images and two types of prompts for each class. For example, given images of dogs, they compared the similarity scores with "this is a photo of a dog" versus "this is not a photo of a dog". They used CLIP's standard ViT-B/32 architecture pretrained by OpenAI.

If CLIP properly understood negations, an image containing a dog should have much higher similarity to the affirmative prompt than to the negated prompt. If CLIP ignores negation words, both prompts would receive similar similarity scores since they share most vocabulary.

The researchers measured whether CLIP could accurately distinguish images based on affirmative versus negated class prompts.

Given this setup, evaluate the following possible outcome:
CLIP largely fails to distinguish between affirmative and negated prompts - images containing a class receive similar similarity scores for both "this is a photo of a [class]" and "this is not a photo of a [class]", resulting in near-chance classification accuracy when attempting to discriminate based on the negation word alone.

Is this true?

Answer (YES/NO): YES